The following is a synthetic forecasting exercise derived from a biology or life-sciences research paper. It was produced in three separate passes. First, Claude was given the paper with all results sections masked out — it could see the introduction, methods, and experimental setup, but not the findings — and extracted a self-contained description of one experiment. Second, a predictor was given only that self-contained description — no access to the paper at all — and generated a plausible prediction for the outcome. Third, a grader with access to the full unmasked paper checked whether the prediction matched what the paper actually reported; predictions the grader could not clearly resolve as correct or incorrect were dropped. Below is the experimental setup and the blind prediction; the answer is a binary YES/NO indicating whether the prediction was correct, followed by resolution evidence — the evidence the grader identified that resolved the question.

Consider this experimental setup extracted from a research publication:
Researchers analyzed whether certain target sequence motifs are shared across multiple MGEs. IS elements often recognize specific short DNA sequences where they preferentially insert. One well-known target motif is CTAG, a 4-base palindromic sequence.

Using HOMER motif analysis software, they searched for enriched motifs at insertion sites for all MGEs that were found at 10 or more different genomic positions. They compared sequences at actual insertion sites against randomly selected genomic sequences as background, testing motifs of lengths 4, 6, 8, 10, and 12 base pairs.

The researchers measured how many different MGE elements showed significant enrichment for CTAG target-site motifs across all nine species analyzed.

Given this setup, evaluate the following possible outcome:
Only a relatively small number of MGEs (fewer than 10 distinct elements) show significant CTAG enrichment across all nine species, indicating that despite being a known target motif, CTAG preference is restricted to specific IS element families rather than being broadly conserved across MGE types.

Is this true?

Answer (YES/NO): YES